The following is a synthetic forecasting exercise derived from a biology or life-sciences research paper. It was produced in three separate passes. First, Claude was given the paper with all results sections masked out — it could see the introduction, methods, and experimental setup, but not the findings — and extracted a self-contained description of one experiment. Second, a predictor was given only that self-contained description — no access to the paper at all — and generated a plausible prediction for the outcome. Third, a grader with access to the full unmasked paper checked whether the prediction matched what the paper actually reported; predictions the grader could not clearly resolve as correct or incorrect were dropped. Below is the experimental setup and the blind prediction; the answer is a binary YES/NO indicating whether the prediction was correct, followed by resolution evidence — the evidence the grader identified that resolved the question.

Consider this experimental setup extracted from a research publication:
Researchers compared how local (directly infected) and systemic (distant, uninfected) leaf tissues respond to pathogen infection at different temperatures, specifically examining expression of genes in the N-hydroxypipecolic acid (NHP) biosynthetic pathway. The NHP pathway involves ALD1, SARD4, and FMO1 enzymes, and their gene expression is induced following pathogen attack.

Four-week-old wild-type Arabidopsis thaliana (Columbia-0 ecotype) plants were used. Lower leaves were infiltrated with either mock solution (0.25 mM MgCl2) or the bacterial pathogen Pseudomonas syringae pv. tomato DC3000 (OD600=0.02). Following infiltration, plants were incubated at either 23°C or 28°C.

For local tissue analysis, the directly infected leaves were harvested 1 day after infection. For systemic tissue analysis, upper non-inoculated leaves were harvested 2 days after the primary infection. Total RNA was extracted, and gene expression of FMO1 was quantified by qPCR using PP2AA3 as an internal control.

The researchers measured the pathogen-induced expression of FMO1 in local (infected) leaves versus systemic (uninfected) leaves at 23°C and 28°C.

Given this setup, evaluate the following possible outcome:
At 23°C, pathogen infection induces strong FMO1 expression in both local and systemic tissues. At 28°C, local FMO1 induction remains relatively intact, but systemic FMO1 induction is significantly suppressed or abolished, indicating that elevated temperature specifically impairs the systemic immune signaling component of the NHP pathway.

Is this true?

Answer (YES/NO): NO